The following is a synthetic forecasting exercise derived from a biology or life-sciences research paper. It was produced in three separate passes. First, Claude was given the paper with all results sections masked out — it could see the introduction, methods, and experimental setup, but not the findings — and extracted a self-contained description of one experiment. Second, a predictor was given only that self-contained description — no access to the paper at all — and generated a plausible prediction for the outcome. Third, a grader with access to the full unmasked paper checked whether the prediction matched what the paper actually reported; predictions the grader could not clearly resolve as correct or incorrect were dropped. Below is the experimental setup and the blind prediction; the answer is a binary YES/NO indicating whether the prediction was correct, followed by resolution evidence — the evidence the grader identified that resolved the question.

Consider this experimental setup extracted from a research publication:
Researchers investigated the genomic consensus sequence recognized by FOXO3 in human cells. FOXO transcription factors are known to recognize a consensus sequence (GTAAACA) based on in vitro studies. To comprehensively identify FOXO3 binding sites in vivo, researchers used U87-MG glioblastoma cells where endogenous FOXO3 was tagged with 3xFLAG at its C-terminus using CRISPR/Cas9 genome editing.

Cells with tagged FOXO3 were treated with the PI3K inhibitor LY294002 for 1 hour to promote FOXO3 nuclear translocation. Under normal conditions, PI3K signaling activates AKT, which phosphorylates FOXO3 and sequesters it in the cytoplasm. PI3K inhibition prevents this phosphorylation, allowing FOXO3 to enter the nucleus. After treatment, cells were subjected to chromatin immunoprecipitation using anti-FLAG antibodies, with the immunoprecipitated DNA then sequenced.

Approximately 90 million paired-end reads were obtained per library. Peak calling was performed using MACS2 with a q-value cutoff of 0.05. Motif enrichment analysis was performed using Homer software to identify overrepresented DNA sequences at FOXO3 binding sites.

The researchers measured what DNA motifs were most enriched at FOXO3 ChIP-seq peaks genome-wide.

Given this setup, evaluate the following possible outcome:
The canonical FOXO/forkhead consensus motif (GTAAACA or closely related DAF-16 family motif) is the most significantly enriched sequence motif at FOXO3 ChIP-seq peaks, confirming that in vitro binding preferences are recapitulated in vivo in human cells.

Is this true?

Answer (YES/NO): YES